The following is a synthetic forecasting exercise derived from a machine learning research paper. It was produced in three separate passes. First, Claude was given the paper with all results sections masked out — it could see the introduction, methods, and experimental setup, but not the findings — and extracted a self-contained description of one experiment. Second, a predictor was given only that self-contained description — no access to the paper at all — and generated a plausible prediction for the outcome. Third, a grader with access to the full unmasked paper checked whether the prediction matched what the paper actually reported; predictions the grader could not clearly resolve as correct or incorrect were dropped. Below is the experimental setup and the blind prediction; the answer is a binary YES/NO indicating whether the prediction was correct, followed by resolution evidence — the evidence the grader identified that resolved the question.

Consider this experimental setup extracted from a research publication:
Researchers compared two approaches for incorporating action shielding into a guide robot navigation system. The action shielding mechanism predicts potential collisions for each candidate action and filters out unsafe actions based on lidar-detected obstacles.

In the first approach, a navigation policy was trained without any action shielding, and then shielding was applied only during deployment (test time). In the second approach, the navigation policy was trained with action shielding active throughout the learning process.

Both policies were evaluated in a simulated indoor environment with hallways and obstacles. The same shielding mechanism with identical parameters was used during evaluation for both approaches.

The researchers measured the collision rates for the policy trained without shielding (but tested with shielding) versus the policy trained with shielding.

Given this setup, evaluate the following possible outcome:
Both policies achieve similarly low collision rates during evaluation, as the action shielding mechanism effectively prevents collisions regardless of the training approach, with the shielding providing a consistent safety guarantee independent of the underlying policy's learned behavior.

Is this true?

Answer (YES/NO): NO